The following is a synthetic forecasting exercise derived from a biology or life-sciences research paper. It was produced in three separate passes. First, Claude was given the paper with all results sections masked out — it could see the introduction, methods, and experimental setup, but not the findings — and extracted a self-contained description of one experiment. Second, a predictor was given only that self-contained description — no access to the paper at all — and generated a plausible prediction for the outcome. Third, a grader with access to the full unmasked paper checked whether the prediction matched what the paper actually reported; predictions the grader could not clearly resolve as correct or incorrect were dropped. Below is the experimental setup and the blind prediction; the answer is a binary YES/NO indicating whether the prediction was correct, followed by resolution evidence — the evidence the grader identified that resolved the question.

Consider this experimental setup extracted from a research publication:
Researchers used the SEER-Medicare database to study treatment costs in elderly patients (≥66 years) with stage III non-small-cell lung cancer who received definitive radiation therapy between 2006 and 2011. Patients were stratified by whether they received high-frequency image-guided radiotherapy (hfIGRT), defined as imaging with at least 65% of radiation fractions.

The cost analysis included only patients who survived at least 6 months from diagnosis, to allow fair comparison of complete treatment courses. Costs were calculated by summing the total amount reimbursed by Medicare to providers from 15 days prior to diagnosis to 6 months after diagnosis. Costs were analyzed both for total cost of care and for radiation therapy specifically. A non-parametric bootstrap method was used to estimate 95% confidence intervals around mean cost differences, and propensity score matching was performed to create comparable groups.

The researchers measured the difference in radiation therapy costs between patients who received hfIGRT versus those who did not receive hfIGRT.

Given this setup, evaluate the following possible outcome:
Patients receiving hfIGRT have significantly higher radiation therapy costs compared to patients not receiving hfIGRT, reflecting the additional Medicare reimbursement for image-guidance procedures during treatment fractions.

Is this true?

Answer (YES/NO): YES